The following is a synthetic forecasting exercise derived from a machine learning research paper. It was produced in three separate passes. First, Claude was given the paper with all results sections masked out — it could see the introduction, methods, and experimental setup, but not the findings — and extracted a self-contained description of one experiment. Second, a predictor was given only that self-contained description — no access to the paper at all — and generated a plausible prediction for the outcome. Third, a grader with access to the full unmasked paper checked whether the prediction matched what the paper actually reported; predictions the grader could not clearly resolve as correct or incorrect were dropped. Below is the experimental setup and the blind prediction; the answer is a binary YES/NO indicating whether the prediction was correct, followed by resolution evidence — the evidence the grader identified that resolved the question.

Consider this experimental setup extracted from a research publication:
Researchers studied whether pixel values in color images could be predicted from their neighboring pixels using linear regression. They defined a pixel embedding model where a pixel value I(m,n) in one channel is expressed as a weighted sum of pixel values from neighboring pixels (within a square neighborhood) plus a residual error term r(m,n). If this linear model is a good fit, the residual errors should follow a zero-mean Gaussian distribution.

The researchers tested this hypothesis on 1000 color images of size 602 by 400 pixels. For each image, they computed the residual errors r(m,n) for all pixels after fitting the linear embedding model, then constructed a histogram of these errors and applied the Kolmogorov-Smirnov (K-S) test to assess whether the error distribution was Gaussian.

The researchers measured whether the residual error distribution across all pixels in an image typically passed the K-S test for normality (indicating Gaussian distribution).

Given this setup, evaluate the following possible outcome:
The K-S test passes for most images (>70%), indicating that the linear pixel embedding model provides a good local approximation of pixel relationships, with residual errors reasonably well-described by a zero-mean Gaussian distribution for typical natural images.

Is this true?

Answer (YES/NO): NO